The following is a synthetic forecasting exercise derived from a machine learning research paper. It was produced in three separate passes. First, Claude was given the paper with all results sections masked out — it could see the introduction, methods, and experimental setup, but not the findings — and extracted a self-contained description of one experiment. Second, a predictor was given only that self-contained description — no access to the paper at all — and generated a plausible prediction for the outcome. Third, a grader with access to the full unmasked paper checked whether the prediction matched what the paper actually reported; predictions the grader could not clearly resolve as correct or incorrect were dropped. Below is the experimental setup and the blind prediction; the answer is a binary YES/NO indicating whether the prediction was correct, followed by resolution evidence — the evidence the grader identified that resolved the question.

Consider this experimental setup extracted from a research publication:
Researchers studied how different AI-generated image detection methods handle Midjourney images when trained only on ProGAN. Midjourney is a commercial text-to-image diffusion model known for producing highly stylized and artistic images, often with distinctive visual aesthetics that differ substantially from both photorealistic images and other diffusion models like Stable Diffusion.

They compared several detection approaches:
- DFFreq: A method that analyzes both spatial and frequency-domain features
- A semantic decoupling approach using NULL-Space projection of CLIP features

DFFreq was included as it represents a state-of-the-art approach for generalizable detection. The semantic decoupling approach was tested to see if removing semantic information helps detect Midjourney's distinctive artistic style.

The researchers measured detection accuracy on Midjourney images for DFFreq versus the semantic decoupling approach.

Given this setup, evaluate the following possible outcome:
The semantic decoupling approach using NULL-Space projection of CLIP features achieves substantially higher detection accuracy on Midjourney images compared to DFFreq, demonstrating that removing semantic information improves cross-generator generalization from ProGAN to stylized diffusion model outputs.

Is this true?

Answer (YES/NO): NO